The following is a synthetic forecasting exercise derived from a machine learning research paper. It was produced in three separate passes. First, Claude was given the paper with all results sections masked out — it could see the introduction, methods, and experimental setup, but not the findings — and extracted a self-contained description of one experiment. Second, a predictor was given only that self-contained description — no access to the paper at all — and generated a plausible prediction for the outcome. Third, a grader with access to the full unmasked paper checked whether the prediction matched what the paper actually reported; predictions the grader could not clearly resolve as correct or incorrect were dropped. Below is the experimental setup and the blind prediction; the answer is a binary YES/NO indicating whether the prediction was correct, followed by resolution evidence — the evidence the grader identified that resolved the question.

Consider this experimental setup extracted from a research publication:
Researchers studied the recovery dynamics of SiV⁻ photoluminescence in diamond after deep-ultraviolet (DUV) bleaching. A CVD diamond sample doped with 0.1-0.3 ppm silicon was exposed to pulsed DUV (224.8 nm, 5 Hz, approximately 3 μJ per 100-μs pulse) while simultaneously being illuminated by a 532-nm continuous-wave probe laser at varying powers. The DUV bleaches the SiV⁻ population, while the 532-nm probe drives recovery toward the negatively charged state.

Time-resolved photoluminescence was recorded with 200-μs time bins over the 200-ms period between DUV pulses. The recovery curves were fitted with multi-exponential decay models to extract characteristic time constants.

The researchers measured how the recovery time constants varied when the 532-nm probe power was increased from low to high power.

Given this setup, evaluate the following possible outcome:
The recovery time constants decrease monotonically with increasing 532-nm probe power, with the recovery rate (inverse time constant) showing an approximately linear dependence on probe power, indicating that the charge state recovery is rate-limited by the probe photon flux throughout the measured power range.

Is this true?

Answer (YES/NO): NO